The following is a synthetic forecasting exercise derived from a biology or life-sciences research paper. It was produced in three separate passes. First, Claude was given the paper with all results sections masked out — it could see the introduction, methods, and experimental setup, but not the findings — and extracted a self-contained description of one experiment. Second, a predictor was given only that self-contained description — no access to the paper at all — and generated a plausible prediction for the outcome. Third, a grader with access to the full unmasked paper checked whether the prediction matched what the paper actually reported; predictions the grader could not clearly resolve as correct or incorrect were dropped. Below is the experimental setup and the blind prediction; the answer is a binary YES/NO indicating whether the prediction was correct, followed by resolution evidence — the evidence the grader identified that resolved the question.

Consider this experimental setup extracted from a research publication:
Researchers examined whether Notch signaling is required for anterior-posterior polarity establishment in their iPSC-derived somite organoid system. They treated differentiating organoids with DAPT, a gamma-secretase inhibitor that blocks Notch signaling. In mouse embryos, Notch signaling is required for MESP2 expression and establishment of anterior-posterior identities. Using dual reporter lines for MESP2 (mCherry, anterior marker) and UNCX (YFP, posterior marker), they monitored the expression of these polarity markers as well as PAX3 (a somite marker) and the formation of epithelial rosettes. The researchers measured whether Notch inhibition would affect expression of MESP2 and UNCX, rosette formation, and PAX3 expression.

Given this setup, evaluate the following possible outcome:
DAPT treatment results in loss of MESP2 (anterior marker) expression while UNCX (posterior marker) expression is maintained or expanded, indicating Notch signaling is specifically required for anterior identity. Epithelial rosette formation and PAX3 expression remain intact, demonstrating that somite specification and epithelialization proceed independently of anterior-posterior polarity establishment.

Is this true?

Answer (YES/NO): NO